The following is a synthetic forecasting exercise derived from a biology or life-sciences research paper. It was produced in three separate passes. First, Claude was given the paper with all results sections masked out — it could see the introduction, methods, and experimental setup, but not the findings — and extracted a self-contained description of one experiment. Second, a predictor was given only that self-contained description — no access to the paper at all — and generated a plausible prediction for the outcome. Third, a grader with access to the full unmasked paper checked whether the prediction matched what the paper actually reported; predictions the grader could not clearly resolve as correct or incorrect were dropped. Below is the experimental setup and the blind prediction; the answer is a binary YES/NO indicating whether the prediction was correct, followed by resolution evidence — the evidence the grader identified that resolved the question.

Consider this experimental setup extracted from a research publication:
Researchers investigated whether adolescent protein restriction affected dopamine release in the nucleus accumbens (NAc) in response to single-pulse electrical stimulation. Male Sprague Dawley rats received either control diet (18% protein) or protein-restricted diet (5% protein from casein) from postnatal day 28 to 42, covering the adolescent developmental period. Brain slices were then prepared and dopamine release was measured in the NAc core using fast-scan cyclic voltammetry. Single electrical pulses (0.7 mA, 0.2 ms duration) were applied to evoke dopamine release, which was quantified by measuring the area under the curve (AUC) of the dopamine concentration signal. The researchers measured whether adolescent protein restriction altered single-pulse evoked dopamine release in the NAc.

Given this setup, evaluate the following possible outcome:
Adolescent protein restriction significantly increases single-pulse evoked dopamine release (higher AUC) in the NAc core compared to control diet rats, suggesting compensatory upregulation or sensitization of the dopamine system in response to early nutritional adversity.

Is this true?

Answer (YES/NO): NO